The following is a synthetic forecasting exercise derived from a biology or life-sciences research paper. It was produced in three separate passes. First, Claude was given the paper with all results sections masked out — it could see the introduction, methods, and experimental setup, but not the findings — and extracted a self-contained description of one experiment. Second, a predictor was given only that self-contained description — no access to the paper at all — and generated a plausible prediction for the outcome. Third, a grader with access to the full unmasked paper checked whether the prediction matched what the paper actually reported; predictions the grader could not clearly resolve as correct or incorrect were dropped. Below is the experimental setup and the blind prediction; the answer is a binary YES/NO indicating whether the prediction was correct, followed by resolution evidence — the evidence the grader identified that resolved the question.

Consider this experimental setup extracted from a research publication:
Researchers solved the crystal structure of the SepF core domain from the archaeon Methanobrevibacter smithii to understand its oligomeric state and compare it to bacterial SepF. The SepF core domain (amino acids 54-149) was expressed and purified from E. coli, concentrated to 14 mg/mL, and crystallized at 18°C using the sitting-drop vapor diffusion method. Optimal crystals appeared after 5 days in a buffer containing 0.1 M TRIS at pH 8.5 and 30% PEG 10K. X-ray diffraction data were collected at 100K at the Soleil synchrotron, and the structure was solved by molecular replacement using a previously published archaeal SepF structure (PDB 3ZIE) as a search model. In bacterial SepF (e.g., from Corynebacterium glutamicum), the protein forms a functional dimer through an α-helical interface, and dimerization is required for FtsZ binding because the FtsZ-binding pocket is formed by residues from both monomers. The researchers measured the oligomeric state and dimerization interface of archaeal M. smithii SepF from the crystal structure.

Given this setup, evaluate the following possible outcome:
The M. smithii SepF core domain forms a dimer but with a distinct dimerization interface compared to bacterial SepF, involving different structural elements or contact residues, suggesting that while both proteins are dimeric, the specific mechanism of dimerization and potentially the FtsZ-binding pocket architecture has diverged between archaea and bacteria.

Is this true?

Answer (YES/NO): YES